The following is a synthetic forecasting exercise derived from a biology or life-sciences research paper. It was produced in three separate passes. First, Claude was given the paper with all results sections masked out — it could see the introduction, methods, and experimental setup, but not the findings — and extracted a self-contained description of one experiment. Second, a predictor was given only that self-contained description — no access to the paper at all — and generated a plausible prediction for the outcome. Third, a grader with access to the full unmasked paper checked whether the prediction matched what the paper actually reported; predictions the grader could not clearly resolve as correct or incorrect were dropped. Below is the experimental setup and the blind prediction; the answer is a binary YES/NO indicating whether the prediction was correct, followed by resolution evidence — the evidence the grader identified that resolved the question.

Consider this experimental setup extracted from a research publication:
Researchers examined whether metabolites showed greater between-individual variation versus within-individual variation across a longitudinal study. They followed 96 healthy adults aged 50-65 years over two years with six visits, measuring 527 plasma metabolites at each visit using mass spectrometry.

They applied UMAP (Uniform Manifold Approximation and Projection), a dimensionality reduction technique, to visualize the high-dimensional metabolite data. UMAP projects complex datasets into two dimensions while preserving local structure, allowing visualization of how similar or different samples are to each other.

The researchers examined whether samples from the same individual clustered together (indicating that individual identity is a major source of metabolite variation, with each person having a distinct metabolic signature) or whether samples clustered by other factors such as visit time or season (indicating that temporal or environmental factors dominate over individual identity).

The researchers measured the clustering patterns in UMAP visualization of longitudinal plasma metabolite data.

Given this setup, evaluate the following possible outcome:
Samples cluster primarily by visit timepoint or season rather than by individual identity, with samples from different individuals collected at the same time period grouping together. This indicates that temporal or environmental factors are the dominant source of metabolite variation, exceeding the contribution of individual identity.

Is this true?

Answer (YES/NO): NO